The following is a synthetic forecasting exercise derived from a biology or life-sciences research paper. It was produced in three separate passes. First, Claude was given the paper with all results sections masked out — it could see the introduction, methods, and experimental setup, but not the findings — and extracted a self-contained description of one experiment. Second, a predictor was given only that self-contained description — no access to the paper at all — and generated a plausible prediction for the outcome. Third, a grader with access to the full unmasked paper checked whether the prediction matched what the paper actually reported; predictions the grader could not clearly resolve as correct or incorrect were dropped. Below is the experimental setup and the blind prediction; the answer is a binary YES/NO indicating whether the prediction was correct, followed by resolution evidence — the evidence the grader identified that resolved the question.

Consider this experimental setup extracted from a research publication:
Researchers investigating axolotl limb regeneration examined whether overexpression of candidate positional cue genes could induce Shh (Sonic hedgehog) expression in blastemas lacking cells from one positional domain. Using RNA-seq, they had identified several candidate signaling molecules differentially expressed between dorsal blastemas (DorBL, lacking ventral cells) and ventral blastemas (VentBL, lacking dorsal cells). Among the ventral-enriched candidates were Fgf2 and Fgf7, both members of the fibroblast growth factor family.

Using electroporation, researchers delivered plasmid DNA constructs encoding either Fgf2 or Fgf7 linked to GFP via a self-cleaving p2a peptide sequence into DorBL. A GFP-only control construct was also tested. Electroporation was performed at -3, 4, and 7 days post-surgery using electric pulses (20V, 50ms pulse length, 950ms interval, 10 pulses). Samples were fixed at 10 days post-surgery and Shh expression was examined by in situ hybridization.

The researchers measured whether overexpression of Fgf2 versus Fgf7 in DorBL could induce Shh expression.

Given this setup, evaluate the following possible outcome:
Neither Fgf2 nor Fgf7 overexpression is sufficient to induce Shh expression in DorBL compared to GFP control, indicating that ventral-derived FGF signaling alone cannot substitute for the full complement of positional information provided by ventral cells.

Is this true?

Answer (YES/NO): NO